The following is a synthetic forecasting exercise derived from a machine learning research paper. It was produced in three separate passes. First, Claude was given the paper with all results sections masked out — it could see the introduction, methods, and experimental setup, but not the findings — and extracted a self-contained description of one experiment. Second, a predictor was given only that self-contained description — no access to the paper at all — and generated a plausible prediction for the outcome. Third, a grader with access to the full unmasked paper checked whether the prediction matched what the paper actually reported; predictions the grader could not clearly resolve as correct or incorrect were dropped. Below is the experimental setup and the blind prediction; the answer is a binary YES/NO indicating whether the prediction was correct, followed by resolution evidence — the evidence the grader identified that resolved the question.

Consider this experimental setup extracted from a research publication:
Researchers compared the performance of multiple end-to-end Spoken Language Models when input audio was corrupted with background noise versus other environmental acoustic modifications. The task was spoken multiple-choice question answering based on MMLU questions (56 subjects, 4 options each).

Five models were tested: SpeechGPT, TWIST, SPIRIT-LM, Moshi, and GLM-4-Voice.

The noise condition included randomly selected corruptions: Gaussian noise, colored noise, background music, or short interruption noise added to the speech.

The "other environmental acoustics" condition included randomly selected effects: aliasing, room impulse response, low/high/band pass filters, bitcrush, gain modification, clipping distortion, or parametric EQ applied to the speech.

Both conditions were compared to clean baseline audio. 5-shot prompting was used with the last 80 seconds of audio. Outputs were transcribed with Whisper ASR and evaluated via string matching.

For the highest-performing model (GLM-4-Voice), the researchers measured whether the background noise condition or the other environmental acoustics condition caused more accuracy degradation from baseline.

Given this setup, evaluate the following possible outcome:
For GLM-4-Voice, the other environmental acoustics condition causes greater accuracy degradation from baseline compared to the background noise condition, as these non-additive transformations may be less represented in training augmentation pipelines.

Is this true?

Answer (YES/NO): NO